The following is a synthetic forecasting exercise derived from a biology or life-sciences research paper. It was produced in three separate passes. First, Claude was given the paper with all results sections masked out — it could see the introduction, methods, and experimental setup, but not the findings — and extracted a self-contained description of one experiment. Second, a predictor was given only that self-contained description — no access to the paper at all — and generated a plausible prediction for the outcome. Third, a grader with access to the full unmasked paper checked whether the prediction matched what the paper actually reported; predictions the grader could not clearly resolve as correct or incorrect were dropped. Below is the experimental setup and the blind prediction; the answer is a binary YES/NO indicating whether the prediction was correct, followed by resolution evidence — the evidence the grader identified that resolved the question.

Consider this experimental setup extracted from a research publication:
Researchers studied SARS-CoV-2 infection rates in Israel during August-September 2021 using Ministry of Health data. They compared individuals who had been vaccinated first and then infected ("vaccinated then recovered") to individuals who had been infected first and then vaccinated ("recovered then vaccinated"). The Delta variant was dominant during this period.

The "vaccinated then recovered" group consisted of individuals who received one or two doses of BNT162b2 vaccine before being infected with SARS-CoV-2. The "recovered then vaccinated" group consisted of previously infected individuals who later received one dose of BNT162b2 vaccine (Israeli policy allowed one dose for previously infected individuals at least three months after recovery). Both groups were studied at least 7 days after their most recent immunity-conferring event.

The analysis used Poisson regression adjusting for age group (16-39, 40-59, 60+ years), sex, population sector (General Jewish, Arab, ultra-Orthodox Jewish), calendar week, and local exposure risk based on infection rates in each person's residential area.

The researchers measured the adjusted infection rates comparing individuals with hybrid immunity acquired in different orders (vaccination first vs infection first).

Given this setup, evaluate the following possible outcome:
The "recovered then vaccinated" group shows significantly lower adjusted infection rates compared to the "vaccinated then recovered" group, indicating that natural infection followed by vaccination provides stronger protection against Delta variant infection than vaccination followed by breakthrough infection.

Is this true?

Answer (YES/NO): NO